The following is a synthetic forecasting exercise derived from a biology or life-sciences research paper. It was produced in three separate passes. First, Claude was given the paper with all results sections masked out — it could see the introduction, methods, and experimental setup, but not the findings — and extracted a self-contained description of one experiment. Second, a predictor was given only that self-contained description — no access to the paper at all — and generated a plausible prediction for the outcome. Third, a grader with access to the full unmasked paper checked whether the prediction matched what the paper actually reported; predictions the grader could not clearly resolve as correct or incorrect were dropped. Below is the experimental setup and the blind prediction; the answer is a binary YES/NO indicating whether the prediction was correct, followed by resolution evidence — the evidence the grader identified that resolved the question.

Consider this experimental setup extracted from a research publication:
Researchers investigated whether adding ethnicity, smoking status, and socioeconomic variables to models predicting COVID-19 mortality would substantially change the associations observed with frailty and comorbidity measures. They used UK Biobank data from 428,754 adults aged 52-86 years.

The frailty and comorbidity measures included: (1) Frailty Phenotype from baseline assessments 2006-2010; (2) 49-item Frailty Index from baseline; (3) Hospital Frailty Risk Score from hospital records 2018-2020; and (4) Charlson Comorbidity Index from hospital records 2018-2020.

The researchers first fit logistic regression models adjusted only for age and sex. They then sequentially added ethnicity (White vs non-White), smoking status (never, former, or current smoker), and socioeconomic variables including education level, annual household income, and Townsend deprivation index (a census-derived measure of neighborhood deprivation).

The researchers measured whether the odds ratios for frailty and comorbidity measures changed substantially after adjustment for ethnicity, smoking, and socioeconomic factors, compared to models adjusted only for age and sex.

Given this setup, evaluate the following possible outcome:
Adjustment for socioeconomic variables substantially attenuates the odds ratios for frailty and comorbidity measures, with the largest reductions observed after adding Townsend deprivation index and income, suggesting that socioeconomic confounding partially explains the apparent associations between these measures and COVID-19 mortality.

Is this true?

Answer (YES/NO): NO